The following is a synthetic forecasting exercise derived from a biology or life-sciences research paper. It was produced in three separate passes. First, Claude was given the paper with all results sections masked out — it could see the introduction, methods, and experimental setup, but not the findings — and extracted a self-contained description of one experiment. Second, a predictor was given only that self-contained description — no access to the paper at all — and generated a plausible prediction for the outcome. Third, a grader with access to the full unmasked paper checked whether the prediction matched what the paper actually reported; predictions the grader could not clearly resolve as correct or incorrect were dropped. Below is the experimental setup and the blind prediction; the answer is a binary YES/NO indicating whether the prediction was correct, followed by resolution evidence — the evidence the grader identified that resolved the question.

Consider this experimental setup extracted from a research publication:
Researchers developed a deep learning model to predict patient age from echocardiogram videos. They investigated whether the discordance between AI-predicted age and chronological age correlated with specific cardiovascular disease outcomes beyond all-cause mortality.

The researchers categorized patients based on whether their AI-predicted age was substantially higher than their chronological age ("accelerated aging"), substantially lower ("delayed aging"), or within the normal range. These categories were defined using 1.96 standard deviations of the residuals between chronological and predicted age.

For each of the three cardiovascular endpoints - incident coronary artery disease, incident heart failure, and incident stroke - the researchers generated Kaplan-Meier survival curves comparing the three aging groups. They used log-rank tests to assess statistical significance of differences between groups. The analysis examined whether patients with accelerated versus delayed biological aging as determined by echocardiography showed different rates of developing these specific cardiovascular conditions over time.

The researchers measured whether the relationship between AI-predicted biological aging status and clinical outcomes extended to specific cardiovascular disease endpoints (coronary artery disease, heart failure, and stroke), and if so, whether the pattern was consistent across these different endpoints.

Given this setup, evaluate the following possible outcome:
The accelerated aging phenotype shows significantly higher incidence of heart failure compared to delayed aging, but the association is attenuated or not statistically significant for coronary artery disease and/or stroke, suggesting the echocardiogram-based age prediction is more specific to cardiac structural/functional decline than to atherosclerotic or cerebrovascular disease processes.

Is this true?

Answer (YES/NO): NO